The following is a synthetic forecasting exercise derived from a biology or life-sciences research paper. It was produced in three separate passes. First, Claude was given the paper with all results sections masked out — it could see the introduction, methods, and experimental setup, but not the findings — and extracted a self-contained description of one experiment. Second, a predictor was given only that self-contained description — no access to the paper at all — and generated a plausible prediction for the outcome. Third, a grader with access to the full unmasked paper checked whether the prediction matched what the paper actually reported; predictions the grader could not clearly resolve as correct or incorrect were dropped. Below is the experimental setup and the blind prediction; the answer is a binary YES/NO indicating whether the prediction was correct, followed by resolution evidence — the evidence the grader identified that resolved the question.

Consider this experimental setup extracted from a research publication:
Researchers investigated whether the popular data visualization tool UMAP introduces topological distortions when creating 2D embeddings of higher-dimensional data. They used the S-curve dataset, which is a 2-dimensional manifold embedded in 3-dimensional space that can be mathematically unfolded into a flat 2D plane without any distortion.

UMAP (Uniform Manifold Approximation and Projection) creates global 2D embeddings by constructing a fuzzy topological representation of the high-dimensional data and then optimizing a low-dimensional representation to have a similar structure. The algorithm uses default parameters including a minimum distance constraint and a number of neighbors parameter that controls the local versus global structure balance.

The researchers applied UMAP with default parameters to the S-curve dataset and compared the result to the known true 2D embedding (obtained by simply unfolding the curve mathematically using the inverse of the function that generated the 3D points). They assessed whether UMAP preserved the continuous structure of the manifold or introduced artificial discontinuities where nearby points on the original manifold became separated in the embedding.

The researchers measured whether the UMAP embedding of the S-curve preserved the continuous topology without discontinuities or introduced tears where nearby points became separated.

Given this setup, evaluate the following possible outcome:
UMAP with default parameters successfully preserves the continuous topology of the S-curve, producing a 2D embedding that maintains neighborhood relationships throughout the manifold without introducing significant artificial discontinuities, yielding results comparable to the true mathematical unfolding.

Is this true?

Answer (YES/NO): NO